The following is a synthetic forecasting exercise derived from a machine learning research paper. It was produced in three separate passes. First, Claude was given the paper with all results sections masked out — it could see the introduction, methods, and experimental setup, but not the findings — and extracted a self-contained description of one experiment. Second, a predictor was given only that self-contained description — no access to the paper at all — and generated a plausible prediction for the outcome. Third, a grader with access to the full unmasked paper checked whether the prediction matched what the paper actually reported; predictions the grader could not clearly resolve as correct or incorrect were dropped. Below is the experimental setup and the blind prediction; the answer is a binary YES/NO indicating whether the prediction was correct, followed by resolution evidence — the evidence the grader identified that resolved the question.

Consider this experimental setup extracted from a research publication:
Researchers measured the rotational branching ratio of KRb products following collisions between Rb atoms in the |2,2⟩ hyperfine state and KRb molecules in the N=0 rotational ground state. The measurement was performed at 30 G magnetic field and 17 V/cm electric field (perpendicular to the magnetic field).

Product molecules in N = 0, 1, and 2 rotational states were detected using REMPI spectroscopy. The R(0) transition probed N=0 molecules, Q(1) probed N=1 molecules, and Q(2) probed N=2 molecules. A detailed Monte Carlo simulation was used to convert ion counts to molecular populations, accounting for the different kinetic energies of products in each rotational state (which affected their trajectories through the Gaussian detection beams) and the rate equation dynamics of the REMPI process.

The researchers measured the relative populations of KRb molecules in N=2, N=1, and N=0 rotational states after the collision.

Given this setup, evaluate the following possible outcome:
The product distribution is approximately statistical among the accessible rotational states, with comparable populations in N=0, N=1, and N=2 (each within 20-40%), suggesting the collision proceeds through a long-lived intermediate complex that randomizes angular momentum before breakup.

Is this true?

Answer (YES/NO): NO